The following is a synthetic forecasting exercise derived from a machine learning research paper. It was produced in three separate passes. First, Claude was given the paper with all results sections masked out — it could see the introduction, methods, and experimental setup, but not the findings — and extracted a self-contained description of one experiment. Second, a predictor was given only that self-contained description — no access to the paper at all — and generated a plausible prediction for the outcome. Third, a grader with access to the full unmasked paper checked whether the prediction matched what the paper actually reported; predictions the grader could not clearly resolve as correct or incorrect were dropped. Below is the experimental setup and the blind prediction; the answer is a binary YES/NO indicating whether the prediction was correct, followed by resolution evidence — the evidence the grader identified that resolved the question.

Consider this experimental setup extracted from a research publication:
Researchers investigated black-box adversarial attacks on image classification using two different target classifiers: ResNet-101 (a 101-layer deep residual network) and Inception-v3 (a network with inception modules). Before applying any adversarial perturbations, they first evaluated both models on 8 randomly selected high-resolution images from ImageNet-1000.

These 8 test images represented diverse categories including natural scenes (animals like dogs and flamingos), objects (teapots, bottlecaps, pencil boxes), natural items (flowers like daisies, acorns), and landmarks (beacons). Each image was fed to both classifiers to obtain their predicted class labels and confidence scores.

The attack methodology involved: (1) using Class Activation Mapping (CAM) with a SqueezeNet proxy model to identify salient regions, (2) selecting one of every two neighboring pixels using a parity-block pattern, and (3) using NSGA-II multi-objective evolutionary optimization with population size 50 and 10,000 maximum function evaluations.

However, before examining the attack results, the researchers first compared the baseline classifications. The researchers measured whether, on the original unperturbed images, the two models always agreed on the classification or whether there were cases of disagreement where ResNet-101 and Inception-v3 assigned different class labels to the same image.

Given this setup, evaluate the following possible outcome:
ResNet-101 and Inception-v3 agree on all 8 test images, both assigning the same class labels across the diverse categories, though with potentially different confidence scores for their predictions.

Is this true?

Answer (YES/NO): NO